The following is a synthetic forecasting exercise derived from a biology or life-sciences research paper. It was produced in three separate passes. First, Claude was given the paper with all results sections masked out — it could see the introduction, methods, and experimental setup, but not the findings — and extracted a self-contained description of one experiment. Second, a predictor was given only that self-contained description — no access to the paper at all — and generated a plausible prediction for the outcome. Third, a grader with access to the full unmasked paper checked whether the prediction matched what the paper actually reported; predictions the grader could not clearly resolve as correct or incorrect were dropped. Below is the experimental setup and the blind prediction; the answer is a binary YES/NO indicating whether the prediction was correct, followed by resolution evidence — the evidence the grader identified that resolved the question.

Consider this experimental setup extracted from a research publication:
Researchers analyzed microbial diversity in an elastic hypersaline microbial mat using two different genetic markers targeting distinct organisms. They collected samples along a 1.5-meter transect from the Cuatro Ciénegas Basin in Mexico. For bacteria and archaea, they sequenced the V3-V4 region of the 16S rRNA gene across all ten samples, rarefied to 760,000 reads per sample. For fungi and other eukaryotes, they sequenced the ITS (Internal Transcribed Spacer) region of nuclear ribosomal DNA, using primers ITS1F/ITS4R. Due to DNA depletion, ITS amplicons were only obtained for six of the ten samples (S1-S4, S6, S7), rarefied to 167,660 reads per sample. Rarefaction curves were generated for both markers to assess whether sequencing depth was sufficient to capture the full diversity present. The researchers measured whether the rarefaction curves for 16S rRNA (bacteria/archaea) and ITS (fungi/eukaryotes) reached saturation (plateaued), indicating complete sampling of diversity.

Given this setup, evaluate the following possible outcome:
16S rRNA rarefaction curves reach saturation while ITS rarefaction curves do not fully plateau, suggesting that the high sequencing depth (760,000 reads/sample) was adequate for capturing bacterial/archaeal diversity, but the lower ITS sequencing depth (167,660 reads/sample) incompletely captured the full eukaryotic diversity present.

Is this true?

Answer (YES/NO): NO